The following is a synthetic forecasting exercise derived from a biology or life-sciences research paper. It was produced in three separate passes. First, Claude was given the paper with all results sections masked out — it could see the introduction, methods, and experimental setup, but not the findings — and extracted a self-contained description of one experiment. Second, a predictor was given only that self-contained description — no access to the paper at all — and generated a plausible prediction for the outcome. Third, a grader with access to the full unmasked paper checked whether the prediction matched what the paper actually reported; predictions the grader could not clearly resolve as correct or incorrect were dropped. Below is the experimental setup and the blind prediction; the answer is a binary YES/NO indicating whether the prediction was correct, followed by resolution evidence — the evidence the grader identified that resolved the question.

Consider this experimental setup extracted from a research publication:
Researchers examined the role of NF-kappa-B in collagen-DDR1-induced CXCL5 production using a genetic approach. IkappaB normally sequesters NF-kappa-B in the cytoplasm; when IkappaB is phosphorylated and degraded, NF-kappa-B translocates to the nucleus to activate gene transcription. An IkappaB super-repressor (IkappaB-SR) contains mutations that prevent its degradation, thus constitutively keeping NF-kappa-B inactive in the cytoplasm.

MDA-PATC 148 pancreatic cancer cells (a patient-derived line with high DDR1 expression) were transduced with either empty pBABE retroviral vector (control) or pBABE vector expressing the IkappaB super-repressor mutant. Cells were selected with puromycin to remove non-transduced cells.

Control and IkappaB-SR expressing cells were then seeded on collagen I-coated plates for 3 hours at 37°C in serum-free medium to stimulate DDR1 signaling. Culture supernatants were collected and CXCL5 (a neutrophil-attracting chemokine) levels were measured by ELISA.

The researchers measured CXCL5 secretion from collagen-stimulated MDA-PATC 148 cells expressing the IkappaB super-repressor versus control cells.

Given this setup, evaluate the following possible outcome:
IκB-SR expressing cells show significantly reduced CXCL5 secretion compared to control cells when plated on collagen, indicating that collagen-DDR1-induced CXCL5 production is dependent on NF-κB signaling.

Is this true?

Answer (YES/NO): YES